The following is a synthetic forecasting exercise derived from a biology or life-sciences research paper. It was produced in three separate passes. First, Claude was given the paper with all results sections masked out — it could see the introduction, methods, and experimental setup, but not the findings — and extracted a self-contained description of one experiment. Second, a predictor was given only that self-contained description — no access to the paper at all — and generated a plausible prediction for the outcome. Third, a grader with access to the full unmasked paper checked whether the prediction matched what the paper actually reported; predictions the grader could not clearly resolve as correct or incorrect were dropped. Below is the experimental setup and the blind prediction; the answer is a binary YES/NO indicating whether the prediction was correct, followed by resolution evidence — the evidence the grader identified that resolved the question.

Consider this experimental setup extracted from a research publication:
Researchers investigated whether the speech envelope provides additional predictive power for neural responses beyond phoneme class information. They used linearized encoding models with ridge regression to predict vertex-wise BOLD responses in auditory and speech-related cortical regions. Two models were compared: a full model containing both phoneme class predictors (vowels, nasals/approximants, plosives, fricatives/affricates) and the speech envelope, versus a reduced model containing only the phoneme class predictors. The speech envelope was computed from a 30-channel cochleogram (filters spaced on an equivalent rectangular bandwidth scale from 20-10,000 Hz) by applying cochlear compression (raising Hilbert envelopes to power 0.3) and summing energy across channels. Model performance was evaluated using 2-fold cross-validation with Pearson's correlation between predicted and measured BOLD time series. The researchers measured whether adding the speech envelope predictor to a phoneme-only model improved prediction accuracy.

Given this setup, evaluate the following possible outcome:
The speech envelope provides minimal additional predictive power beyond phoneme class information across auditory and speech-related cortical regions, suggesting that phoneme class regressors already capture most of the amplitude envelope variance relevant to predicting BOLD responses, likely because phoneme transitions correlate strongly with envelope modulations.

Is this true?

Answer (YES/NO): NO